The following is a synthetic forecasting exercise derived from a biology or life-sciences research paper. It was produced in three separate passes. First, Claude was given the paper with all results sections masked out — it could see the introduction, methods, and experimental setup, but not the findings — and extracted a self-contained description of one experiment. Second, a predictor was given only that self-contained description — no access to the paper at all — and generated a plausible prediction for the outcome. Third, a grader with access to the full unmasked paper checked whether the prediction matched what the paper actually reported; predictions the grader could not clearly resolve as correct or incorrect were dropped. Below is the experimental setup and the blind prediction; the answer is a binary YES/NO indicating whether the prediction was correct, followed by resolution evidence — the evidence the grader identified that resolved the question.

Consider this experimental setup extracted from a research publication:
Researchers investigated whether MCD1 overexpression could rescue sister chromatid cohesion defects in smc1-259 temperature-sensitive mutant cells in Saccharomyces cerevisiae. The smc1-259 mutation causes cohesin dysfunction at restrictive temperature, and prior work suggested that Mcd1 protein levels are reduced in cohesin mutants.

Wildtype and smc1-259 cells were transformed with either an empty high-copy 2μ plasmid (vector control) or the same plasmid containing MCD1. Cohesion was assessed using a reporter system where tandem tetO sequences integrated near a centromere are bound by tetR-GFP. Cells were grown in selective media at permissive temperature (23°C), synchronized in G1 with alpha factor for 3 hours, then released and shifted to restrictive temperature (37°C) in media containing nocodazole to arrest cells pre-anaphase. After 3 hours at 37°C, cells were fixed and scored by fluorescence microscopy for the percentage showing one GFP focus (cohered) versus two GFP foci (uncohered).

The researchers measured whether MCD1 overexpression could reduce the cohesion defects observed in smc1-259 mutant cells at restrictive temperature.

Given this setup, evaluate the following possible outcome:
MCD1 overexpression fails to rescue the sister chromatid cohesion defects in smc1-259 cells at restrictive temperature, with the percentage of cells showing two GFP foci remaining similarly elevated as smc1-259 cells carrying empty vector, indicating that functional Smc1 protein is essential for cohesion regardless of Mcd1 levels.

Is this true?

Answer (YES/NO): NO